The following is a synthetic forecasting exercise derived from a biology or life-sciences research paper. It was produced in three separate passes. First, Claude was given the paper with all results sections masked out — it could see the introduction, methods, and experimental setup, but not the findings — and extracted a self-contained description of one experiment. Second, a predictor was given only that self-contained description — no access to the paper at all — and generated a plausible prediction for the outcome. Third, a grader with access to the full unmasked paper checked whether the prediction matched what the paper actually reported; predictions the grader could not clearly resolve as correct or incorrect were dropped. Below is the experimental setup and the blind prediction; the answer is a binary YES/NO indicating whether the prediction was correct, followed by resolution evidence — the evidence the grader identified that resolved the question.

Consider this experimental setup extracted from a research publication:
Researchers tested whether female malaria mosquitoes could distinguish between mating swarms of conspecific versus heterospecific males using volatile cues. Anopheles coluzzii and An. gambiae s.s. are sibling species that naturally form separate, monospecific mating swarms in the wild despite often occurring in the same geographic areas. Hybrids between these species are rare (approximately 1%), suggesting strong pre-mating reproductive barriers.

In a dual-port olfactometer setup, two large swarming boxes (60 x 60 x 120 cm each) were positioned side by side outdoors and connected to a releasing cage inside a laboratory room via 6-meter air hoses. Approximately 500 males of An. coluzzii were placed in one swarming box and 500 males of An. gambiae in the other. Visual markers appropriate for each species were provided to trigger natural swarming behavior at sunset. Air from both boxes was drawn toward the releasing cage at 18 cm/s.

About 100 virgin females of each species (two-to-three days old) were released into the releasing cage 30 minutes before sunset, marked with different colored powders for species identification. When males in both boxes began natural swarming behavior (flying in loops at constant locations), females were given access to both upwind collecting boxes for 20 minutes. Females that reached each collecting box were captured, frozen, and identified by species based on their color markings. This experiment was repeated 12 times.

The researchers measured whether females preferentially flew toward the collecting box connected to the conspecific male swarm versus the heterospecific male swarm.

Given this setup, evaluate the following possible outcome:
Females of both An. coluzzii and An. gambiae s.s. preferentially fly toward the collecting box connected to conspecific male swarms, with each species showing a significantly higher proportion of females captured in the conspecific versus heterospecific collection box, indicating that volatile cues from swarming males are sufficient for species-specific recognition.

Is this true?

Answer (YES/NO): NO